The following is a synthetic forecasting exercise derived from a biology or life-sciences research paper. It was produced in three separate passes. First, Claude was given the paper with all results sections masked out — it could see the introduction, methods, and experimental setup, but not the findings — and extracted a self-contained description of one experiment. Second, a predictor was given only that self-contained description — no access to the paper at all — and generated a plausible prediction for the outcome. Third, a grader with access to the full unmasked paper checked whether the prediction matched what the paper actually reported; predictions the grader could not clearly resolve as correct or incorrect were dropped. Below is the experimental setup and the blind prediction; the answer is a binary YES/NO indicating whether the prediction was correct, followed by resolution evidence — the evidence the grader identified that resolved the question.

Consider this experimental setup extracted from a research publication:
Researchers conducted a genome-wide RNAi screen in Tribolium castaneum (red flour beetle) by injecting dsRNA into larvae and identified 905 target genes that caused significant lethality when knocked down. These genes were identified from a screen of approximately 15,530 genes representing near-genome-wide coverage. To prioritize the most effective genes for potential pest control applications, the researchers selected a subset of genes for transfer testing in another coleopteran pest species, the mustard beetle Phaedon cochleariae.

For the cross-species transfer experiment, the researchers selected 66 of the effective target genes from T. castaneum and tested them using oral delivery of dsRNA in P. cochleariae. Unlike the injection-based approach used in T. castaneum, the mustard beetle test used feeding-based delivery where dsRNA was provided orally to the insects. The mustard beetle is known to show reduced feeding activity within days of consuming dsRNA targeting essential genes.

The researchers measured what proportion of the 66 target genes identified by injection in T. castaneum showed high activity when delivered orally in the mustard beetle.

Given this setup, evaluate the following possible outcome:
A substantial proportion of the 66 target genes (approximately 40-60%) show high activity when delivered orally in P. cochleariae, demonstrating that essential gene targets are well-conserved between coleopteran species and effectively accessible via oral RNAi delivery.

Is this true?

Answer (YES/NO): YES